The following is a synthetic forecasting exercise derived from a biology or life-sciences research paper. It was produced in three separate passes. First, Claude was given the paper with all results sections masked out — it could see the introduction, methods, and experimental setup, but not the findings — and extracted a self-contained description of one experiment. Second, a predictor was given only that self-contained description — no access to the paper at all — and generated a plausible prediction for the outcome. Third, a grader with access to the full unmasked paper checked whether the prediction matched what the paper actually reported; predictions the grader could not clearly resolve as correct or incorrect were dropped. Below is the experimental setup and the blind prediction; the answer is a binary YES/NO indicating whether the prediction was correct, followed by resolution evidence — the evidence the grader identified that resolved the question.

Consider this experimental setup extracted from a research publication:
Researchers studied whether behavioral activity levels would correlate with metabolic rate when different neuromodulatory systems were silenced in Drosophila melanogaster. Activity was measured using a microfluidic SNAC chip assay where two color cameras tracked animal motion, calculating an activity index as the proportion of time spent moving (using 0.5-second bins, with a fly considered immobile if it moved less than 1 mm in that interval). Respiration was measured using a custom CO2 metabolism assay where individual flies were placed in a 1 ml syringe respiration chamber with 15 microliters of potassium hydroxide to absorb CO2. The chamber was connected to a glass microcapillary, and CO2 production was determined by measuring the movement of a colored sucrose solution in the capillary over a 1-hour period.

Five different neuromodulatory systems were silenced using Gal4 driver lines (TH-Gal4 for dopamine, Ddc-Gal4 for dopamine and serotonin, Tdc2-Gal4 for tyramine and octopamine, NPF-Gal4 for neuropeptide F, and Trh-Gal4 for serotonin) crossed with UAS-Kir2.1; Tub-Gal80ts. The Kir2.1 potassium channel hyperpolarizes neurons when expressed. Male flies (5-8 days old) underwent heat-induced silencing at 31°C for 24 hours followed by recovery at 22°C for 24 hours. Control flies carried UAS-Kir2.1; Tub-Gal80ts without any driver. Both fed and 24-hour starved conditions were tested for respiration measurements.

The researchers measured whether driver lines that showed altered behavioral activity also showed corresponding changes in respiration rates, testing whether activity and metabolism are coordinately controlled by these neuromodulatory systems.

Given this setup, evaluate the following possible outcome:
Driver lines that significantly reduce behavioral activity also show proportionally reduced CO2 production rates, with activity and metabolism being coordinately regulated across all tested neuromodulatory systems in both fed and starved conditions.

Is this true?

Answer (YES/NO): NO